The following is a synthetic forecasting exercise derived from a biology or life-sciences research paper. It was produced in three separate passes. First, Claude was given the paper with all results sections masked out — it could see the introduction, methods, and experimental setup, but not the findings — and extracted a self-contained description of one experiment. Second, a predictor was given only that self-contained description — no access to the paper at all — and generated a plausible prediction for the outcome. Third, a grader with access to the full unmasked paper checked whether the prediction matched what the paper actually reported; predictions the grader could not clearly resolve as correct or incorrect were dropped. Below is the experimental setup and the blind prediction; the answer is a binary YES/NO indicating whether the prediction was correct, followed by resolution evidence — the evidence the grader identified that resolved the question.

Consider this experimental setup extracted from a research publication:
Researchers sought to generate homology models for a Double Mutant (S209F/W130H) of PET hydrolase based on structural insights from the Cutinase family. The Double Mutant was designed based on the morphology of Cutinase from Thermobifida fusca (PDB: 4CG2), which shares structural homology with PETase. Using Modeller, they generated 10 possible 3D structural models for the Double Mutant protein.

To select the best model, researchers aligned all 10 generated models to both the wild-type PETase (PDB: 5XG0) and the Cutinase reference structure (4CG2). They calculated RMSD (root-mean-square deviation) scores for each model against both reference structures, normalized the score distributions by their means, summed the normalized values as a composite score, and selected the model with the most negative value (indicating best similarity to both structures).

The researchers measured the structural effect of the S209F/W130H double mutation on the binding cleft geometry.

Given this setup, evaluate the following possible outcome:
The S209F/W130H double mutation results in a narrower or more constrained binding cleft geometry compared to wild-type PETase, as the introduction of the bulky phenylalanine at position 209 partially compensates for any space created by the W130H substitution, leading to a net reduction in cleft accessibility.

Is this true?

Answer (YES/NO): YES